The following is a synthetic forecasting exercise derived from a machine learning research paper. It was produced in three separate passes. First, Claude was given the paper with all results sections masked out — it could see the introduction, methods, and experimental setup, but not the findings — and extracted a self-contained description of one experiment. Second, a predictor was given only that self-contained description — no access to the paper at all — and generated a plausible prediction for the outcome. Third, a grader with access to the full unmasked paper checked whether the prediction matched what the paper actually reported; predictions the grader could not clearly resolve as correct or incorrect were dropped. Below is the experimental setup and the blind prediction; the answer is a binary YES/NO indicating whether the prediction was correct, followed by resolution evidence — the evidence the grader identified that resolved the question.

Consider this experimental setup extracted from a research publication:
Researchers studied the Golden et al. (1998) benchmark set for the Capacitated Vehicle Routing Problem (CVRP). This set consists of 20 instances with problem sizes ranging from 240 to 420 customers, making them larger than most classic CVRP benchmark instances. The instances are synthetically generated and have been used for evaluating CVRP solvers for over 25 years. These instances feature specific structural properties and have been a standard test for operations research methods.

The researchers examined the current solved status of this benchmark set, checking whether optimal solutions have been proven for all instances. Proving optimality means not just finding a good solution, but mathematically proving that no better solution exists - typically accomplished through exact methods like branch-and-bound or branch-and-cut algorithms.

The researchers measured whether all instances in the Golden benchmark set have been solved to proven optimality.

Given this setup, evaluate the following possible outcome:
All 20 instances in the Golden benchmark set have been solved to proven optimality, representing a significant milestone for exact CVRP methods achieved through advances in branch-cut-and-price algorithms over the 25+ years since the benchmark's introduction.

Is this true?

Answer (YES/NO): NO